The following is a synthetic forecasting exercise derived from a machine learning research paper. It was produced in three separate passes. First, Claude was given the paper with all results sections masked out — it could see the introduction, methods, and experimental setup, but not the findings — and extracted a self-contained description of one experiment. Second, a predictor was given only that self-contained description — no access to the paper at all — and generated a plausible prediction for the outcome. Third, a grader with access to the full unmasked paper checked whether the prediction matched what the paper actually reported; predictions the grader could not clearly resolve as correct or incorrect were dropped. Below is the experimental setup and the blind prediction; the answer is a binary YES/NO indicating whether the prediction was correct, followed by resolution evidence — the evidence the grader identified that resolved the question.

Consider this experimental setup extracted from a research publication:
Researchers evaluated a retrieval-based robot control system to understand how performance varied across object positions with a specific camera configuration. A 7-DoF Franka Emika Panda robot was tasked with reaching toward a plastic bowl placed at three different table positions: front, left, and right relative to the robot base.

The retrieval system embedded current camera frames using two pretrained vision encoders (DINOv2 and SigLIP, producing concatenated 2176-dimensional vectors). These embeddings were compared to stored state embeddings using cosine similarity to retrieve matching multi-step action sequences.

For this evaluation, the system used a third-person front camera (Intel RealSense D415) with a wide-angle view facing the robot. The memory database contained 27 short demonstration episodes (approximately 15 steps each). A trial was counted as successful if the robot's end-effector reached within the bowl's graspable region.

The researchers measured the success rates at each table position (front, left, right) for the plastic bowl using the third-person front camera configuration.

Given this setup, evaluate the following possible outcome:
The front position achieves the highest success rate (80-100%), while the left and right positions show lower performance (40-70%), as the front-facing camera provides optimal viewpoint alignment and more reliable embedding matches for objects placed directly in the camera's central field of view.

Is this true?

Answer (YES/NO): NO